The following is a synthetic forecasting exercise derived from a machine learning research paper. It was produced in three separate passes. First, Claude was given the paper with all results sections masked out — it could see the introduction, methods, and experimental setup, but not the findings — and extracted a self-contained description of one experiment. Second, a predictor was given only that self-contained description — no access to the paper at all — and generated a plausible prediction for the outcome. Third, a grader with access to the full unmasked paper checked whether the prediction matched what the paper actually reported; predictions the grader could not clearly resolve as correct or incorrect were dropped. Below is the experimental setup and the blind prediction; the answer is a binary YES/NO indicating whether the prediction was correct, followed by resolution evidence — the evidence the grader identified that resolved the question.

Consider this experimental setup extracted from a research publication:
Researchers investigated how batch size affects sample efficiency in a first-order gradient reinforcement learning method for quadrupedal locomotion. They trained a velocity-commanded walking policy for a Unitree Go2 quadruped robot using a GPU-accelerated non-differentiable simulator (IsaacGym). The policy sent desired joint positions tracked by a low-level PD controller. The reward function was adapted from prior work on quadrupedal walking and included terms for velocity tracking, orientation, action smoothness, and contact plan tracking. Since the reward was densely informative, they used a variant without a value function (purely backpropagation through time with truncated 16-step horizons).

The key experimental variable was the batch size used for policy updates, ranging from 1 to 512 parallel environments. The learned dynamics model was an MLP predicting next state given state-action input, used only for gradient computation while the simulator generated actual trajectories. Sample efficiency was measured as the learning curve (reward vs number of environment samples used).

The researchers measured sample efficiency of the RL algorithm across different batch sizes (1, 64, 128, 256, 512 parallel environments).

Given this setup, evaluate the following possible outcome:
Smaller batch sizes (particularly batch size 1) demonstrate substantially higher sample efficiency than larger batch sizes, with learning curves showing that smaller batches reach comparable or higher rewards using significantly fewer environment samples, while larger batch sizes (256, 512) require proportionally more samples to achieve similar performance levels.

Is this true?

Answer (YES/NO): YES